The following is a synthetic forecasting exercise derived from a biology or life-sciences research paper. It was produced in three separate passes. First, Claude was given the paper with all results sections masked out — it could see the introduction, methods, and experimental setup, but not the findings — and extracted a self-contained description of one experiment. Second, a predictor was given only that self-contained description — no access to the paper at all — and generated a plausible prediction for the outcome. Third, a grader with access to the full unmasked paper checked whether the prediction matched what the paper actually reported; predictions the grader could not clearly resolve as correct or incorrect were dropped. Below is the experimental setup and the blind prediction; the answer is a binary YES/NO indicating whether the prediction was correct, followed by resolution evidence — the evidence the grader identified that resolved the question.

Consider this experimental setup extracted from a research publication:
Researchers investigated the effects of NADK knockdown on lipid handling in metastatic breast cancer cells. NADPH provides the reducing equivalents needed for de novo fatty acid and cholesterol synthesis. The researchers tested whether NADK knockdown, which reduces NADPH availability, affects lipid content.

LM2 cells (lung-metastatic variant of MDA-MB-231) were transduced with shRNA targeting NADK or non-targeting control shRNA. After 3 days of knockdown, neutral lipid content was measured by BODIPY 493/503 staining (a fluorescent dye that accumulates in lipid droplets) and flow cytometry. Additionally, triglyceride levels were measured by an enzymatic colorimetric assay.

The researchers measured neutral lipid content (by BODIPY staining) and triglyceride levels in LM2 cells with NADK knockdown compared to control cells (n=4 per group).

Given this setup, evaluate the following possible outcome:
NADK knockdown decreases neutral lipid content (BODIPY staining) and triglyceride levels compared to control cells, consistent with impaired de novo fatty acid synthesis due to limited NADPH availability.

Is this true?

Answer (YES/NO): YES